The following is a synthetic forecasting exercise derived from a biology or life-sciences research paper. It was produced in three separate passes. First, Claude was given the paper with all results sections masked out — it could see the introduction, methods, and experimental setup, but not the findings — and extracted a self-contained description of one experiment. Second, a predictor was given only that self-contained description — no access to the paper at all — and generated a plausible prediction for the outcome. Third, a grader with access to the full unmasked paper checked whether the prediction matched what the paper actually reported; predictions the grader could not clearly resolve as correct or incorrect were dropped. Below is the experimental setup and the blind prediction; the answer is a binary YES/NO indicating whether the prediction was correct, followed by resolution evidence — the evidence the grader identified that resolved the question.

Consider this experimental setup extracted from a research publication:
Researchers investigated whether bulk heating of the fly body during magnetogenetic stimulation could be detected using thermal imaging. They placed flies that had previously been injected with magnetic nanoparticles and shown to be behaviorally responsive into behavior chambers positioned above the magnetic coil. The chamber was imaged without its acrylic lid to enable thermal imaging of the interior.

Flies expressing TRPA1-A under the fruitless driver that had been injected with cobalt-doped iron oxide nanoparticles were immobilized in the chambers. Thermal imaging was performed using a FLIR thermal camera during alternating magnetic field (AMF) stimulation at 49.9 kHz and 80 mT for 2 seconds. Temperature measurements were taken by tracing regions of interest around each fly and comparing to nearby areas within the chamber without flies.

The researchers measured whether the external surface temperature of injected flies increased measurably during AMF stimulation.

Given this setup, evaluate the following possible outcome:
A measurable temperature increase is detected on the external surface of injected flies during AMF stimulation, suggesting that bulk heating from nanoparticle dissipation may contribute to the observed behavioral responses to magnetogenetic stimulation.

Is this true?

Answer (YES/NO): NO